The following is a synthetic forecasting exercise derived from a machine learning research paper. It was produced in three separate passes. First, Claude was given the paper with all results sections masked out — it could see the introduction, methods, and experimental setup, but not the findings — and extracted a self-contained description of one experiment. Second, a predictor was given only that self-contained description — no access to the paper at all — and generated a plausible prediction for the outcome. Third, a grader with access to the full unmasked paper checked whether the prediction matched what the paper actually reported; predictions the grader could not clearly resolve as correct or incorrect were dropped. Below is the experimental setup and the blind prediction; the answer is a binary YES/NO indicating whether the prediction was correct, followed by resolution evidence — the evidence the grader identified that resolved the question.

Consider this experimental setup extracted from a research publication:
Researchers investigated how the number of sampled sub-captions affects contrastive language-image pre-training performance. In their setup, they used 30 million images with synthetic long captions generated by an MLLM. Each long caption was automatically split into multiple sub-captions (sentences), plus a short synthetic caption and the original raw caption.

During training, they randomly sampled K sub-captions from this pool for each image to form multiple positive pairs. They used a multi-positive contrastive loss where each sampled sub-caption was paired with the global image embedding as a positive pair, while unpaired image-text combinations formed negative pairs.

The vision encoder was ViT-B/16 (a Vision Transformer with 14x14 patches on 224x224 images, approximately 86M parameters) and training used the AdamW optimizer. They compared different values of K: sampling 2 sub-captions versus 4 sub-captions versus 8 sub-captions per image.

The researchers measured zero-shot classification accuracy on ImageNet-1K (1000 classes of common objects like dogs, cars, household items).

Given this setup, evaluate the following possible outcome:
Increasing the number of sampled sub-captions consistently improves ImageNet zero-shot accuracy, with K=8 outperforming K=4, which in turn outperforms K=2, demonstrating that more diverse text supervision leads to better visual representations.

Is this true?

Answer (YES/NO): NO